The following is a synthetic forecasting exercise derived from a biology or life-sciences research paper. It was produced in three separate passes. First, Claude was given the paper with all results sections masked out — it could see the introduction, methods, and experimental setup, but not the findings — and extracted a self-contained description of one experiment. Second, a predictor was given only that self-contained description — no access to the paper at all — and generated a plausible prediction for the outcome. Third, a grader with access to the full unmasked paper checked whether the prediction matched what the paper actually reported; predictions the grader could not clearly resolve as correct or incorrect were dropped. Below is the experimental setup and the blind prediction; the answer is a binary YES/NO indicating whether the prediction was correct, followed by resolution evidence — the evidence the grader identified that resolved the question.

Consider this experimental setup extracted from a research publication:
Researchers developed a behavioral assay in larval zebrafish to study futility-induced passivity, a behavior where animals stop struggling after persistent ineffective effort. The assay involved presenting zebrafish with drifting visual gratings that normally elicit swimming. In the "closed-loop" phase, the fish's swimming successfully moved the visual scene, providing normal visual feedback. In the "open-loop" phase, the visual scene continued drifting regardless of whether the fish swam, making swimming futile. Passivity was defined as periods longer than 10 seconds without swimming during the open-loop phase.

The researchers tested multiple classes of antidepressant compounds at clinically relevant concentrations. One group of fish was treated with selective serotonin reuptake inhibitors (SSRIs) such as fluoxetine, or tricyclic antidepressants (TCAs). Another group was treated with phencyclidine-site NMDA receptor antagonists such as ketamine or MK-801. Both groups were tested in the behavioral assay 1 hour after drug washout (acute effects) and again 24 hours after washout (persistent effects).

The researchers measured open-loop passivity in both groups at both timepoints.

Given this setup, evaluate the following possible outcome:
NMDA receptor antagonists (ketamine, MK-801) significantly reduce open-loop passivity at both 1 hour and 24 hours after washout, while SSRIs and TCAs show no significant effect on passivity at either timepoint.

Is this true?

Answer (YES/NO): YES